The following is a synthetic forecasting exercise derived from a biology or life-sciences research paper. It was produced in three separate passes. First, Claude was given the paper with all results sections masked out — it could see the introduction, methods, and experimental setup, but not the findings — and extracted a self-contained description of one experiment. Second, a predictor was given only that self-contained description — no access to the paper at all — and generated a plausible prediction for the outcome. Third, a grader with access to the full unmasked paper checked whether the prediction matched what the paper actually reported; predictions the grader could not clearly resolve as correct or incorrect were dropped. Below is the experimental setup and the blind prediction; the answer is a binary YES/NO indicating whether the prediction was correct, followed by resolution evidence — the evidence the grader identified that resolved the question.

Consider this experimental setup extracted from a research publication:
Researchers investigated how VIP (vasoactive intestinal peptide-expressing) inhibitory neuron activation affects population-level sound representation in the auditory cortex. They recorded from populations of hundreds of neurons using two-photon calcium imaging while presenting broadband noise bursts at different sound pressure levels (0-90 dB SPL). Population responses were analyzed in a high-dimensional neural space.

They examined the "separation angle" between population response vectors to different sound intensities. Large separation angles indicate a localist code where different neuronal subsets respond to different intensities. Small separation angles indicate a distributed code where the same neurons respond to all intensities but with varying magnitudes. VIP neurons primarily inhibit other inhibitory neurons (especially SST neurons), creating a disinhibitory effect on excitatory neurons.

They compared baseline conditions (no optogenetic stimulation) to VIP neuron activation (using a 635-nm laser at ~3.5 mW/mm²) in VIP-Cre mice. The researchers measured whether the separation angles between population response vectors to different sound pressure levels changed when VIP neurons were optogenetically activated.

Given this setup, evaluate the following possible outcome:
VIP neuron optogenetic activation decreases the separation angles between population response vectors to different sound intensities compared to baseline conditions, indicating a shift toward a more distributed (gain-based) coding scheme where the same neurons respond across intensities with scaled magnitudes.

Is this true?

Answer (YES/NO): YES